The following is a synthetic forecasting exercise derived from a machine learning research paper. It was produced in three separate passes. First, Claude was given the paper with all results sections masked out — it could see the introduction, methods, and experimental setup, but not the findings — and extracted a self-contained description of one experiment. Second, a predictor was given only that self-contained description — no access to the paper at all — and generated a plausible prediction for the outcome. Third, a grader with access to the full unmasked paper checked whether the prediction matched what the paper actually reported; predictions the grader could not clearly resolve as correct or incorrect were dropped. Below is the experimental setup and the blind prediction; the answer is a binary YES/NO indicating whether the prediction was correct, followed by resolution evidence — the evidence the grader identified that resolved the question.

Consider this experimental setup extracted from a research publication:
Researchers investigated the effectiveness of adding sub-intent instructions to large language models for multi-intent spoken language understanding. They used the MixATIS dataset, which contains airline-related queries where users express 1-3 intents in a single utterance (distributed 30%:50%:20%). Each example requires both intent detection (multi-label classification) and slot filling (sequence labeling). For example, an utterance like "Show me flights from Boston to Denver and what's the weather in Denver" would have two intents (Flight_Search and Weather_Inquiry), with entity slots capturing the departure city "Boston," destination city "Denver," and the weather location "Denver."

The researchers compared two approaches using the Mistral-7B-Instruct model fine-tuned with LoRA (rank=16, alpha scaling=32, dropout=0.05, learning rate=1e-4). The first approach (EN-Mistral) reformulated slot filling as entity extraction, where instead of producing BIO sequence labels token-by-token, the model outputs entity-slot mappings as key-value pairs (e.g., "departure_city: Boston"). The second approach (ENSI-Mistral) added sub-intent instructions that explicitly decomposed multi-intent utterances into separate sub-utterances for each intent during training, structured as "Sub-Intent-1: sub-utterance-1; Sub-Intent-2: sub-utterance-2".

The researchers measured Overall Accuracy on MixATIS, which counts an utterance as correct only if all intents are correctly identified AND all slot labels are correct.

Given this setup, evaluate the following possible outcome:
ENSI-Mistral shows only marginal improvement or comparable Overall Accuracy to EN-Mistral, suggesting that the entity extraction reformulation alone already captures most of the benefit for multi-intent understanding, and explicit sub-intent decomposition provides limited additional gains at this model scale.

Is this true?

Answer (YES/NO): NO